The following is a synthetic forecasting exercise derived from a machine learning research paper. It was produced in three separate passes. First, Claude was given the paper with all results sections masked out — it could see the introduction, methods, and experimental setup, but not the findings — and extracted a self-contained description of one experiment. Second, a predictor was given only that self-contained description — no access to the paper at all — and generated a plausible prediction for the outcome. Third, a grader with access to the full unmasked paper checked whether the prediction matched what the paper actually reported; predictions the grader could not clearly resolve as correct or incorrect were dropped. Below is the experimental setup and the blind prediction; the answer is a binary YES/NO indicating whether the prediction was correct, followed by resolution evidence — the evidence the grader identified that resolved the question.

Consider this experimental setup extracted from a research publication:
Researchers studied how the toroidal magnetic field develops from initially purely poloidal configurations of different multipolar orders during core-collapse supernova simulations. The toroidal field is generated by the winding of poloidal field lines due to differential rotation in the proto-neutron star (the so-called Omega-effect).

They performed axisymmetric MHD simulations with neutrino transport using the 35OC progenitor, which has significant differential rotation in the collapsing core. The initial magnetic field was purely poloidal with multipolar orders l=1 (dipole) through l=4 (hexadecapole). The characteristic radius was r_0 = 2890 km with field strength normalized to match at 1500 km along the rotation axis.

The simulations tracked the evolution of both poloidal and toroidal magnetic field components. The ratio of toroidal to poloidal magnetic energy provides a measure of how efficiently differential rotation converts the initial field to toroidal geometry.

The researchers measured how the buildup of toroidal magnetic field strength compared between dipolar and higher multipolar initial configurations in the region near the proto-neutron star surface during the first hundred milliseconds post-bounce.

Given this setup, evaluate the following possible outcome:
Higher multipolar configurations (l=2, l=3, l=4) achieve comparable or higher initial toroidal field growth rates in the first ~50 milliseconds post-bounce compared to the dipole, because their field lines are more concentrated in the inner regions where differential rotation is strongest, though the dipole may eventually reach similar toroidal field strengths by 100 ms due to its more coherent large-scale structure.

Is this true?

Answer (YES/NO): NO